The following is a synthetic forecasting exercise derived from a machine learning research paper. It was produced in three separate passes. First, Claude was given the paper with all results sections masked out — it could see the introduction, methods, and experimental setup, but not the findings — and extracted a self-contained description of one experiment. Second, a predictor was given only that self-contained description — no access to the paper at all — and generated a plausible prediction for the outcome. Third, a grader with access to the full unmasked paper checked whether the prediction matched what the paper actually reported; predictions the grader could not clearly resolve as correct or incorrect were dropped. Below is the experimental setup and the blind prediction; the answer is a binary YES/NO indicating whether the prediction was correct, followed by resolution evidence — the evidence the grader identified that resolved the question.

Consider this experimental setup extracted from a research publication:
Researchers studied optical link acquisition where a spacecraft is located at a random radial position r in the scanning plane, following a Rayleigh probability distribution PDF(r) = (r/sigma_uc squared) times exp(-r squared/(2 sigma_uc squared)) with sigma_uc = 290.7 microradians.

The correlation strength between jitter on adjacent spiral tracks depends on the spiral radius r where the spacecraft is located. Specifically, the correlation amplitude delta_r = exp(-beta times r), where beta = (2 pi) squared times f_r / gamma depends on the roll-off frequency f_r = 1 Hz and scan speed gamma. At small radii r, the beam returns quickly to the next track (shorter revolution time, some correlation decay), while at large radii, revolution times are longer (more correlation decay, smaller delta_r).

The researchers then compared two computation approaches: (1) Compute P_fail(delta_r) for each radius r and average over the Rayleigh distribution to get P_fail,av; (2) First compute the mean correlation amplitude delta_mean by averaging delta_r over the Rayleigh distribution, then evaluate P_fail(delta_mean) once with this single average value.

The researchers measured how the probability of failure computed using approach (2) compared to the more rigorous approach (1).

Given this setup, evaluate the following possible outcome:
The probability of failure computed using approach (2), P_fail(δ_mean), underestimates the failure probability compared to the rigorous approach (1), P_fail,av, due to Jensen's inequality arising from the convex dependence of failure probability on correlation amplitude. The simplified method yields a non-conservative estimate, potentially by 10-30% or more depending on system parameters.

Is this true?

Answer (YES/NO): NO